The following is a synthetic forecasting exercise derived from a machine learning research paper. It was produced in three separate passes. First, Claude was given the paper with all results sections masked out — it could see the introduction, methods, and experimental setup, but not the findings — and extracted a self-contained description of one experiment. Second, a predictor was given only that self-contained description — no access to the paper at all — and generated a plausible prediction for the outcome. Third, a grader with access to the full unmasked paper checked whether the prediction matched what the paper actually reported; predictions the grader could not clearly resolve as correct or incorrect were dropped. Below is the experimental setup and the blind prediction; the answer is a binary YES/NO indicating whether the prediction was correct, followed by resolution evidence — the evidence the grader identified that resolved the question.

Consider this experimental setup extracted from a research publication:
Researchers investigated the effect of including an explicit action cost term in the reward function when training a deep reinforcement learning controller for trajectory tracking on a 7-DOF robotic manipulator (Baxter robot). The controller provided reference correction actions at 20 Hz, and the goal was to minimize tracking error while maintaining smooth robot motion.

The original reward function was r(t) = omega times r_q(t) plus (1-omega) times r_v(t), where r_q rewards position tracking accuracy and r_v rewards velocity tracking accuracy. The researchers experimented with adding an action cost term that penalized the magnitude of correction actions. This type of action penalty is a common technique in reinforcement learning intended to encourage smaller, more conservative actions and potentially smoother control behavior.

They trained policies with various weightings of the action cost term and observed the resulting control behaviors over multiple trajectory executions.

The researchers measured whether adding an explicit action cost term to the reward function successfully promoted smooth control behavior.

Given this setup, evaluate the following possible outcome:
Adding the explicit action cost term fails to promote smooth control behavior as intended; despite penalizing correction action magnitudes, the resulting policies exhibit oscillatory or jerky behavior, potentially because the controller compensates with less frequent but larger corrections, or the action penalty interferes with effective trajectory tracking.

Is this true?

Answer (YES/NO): YES